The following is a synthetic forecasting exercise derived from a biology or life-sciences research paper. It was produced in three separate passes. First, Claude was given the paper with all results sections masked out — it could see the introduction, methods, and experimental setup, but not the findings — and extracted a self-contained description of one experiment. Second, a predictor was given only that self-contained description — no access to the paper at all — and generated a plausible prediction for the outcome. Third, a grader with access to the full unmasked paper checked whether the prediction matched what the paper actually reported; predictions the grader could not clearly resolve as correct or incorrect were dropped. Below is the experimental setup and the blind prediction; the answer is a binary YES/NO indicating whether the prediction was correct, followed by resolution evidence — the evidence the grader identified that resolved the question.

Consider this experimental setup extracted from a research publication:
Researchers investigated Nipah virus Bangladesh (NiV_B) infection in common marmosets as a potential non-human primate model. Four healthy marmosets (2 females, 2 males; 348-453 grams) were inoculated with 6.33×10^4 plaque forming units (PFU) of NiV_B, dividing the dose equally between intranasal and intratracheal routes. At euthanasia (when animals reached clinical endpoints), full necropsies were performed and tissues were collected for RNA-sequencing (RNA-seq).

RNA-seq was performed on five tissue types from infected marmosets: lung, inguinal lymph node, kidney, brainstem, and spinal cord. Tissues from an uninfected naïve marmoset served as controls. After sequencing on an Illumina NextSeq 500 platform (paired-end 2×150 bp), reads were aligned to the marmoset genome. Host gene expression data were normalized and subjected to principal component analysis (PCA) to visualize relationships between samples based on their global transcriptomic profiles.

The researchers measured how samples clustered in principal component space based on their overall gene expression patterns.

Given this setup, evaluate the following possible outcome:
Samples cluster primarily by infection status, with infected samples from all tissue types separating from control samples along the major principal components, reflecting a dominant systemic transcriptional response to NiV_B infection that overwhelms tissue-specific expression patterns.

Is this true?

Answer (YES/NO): NO